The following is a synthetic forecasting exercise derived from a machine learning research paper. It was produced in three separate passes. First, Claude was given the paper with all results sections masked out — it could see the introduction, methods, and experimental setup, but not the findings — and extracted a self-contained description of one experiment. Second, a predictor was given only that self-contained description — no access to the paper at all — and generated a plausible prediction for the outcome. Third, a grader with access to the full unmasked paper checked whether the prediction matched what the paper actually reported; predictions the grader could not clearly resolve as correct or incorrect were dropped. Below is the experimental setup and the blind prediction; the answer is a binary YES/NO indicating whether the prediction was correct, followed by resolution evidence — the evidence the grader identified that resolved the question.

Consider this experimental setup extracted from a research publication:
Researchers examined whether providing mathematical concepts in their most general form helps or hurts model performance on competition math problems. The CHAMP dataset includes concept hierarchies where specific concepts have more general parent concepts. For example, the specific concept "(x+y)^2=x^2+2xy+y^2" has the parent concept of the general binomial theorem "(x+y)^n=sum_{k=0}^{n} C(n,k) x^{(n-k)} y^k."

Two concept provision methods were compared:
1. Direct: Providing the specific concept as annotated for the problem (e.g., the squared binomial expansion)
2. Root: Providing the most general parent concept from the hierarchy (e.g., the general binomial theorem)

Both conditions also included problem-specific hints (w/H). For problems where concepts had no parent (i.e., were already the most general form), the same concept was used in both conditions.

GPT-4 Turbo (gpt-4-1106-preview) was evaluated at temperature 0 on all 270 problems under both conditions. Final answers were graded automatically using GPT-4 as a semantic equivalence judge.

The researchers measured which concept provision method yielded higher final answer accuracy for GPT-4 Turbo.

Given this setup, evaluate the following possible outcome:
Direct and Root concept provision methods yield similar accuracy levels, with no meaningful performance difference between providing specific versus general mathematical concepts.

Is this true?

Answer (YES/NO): NO